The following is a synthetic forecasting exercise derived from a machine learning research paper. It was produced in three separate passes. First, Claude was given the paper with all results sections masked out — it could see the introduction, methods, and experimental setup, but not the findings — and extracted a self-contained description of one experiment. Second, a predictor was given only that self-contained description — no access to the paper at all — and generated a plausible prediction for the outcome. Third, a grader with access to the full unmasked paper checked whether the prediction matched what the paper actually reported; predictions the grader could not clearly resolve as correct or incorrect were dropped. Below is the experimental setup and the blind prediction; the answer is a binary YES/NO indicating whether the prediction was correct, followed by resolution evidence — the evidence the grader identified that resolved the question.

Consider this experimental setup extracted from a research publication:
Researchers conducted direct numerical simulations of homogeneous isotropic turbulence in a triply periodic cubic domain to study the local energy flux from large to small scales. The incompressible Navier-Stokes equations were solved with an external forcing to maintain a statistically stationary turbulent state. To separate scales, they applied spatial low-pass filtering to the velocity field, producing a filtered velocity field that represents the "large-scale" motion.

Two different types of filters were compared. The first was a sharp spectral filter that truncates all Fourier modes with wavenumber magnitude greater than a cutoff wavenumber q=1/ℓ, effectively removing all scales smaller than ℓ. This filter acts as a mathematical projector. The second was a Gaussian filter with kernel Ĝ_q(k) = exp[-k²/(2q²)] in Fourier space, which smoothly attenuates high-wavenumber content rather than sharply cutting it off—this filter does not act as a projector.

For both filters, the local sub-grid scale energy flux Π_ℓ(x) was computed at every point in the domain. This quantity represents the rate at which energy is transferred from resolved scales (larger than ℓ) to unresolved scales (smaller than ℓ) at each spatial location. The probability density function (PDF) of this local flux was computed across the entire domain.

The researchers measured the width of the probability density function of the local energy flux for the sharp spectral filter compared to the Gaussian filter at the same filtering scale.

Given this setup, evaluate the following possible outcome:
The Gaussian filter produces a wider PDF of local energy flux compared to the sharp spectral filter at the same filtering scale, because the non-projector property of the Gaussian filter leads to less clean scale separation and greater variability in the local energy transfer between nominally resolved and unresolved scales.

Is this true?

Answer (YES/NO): NO